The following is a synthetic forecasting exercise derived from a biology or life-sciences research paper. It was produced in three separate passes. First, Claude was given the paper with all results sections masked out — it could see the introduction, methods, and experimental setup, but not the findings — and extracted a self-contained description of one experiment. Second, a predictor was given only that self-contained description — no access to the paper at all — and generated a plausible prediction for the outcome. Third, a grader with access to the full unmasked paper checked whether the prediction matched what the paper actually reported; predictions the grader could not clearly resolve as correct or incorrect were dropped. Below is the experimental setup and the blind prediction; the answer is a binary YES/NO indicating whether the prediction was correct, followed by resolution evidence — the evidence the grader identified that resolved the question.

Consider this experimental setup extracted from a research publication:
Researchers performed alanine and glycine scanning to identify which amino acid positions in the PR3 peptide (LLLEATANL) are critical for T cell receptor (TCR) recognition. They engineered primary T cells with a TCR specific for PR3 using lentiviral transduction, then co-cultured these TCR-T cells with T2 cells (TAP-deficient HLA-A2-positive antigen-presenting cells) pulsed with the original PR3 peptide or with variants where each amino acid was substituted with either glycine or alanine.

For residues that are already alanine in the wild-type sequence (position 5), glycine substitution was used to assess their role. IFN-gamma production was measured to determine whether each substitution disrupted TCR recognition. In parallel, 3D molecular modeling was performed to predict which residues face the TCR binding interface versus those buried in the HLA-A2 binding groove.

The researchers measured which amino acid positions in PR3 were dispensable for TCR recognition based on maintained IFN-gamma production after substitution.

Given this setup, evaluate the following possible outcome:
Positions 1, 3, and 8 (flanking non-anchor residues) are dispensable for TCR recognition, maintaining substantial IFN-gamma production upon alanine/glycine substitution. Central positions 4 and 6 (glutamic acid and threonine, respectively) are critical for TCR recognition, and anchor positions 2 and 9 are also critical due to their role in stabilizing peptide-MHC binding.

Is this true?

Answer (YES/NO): NO